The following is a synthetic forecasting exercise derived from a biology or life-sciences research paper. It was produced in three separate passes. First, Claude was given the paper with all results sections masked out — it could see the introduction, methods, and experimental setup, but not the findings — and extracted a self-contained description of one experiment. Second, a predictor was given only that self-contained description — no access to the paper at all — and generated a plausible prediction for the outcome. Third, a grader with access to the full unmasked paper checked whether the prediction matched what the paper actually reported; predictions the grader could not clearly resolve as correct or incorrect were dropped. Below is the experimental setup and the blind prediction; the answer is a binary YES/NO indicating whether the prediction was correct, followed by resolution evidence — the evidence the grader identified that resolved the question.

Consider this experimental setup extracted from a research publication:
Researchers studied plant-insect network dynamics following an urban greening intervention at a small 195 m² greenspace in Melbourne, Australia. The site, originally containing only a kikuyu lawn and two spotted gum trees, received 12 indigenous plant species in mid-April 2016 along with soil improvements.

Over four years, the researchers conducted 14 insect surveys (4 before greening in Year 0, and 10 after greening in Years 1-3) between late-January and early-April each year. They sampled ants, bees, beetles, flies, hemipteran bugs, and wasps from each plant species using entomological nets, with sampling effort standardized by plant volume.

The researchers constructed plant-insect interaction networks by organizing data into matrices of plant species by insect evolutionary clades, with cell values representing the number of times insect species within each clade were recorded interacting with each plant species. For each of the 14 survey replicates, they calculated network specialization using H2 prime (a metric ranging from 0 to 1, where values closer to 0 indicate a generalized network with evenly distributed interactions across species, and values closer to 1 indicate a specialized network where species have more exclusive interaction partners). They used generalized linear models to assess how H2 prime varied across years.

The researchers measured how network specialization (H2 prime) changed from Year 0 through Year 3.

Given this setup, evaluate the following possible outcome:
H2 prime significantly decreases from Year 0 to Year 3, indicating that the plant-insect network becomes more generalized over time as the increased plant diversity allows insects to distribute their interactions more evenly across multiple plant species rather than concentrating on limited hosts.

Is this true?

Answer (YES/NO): NO